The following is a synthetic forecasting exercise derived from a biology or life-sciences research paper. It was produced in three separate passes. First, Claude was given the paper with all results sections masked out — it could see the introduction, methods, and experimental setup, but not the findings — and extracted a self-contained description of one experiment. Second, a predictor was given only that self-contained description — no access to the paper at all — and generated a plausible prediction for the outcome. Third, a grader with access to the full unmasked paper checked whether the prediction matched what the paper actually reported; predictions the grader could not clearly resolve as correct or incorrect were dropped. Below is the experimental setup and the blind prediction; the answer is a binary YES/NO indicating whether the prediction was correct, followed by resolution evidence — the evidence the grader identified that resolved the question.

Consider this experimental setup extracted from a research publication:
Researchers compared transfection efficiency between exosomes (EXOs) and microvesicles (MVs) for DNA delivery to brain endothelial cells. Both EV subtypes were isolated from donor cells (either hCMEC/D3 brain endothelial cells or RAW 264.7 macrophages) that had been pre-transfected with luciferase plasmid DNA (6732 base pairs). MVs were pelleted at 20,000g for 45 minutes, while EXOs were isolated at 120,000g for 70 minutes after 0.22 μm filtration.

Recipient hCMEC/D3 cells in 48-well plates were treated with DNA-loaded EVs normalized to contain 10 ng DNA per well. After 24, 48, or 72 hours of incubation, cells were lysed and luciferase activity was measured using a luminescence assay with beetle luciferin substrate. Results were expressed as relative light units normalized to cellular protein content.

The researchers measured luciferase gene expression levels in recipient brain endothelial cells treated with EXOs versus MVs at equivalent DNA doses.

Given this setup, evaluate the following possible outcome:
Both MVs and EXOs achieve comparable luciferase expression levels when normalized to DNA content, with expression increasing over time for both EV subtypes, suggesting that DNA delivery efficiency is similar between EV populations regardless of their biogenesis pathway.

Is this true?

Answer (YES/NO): NO